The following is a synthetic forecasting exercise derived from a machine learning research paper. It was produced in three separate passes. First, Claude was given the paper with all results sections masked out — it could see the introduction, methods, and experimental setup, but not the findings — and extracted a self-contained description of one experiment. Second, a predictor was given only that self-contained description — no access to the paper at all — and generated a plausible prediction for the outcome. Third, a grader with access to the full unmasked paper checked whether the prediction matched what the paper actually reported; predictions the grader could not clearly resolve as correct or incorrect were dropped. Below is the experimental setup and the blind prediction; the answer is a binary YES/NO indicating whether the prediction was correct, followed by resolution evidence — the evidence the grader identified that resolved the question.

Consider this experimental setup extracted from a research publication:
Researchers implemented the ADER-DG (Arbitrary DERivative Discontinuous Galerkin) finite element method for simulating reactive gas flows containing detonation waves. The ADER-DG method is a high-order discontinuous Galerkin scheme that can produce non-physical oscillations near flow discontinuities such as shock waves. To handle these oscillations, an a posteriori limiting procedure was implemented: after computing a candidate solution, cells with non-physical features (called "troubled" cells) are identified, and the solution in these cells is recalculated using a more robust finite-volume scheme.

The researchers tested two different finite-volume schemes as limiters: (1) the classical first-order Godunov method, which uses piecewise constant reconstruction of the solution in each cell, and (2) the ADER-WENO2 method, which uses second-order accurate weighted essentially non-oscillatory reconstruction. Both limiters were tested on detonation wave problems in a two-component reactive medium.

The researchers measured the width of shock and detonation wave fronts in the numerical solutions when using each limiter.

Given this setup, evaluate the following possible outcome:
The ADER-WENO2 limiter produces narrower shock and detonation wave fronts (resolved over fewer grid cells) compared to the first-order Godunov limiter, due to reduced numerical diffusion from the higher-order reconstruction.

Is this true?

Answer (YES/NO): YES